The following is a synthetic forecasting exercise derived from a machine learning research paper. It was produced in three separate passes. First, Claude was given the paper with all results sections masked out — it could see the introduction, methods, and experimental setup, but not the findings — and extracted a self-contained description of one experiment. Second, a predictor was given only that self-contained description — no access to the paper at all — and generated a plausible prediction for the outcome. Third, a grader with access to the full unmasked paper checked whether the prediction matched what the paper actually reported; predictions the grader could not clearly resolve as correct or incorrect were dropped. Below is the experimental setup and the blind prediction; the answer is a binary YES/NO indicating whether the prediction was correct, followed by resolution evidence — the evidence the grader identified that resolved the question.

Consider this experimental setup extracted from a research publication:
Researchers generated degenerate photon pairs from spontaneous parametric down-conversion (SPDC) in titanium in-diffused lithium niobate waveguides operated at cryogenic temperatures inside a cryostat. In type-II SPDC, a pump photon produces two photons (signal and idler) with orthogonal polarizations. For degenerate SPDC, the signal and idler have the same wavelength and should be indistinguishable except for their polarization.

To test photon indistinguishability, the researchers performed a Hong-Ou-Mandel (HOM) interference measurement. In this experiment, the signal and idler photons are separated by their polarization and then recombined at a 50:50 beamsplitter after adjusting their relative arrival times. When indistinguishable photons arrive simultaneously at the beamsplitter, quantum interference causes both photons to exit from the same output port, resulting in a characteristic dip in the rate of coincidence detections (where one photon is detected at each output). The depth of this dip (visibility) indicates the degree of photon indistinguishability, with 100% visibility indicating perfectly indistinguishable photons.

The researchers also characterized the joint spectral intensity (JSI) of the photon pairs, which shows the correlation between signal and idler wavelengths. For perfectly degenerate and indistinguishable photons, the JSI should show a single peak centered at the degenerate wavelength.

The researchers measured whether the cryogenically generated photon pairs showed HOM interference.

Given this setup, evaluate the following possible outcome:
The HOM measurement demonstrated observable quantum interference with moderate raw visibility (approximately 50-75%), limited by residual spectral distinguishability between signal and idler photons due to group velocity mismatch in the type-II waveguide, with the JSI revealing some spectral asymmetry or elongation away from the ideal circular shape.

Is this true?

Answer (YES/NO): NO